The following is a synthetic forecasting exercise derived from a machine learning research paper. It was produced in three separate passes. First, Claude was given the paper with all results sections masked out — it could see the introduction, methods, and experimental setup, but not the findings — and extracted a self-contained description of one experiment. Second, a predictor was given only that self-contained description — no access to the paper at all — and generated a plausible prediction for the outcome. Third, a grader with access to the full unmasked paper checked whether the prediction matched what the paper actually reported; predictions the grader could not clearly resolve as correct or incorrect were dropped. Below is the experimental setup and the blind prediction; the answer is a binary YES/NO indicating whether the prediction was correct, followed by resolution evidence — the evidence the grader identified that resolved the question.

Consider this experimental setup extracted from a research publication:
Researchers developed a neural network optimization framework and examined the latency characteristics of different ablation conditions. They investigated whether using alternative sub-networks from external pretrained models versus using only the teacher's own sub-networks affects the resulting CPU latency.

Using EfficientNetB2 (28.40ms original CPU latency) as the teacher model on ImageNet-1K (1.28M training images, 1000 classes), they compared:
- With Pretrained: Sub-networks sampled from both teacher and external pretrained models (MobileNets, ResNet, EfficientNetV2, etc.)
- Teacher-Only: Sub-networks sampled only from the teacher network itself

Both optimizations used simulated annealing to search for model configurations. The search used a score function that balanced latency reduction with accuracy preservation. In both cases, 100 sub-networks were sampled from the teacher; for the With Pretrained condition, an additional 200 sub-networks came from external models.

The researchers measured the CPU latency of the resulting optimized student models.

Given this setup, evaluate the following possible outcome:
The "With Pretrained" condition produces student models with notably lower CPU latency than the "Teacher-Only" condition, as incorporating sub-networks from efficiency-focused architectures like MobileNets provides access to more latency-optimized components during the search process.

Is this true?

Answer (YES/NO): NO